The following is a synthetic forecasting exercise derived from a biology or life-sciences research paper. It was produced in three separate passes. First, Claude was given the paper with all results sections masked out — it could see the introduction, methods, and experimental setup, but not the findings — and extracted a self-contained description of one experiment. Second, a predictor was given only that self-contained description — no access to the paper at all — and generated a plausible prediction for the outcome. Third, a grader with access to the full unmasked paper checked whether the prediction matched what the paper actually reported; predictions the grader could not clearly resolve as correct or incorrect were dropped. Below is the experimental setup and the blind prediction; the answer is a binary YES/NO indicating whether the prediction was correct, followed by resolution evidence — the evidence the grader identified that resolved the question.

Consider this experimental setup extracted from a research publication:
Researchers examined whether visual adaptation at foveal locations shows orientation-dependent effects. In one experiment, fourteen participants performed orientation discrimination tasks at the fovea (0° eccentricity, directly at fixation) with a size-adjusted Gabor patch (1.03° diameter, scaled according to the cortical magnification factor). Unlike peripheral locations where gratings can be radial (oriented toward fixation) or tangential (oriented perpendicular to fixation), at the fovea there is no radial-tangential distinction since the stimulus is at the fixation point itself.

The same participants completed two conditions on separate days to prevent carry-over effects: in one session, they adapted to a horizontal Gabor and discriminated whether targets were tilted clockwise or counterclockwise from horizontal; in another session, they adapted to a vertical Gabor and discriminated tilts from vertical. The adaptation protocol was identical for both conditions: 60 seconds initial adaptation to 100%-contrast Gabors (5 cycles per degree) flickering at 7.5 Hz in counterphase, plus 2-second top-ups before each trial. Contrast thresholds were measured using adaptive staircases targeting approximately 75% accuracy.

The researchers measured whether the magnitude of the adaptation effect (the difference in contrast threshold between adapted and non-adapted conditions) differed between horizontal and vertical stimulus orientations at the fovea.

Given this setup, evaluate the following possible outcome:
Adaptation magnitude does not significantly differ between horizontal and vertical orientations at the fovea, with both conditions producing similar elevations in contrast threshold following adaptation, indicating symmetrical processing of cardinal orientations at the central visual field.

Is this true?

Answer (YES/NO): YES